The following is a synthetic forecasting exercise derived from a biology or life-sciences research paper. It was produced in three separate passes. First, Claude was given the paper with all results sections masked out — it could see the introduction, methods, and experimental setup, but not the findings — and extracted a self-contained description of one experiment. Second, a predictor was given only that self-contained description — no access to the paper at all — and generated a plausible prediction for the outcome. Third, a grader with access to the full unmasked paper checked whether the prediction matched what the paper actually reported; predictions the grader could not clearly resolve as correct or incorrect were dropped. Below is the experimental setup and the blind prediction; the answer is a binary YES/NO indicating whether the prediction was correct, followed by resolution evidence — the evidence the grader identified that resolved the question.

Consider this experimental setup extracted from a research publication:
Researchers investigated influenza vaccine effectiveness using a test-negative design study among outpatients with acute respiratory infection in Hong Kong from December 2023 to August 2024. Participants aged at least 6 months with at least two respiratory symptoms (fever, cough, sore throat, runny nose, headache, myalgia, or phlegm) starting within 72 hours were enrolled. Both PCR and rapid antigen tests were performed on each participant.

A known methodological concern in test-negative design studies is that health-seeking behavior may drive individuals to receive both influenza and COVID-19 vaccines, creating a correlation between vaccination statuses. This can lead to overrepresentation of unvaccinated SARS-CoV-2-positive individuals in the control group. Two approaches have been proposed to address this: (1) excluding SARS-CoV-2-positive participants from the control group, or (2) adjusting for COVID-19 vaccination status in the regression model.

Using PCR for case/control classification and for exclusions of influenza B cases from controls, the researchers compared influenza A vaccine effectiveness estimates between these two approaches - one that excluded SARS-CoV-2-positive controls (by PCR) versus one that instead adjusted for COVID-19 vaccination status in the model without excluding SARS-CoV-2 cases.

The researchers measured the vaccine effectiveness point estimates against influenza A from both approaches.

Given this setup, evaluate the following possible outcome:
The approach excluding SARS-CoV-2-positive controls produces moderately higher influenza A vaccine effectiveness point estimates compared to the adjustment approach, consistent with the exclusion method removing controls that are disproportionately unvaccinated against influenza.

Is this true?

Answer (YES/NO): NO